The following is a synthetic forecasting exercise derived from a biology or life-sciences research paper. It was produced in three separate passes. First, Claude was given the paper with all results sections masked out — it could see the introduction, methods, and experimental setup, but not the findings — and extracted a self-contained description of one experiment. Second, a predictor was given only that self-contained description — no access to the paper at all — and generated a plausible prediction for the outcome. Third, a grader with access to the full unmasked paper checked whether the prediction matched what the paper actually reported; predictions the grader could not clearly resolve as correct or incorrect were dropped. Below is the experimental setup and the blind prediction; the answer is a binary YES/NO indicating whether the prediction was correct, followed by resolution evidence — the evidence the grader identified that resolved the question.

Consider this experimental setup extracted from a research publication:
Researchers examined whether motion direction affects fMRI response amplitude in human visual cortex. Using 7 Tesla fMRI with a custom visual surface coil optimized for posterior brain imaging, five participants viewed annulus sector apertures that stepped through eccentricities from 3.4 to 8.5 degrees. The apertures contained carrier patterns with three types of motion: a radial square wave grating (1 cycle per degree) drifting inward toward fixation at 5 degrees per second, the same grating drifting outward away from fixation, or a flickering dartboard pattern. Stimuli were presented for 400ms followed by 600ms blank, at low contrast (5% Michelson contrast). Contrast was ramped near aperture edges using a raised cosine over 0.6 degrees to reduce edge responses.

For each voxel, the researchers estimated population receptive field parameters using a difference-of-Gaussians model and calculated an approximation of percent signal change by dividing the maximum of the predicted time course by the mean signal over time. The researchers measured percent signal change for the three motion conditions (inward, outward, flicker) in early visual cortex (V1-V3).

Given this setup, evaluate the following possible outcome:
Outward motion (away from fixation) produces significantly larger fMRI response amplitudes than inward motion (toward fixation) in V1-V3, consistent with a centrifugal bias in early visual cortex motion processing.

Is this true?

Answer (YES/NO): NO